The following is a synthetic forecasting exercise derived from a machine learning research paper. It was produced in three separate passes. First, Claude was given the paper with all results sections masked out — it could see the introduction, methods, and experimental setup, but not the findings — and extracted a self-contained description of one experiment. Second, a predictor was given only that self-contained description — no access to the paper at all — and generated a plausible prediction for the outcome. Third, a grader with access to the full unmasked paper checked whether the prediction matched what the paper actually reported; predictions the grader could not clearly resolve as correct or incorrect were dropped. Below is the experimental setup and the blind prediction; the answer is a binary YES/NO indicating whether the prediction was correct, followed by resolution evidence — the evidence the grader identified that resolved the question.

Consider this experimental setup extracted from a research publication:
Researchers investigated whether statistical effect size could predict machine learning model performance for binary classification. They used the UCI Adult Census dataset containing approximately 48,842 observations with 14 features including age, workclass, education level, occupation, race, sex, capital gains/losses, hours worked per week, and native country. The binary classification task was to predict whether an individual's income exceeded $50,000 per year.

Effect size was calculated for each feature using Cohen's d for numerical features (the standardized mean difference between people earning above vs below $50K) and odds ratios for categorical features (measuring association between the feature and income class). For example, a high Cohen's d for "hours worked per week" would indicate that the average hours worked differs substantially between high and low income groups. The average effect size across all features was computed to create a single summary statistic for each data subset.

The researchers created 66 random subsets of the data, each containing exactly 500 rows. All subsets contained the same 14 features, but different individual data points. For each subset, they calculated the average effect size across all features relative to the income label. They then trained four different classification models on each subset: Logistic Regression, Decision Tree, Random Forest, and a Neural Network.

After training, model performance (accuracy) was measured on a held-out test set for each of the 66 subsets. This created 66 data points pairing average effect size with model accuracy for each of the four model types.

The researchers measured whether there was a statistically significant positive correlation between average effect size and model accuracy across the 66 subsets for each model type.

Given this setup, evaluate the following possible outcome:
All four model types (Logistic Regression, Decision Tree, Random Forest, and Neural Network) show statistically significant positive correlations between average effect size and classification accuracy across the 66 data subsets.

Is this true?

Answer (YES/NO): NO